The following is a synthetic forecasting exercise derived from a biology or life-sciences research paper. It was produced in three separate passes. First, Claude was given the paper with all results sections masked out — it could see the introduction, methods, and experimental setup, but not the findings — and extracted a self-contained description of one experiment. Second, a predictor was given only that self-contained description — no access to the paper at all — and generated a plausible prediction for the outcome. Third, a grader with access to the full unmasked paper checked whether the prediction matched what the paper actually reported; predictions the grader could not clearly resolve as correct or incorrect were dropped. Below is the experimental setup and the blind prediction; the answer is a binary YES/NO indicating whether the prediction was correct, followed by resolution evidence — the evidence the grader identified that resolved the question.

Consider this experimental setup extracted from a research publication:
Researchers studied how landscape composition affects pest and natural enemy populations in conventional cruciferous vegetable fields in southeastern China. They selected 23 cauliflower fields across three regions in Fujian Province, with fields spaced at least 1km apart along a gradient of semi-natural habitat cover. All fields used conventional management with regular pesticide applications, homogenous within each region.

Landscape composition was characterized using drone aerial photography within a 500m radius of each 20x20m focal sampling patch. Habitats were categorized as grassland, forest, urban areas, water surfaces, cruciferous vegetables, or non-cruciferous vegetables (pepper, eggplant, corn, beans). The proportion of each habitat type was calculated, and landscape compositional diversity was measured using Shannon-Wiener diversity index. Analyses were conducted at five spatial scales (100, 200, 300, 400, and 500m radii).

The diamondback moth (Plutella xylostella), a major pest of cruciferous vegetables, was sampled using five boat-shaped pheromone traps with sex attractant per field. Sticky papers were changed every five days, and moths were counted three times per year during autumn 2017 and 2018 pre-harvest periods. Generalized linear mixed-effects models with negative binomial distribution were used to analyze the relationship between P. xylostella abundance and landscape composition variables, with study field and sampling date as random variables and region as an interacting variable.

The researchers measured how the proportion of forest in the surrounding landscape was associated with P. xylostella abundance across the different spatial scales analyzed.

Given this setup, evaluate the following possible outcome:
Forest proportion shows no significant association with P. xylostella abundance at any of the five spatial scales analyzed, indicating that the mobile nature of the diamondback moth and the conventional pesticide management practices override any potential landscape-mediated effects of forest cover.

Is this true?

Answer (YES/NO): YES